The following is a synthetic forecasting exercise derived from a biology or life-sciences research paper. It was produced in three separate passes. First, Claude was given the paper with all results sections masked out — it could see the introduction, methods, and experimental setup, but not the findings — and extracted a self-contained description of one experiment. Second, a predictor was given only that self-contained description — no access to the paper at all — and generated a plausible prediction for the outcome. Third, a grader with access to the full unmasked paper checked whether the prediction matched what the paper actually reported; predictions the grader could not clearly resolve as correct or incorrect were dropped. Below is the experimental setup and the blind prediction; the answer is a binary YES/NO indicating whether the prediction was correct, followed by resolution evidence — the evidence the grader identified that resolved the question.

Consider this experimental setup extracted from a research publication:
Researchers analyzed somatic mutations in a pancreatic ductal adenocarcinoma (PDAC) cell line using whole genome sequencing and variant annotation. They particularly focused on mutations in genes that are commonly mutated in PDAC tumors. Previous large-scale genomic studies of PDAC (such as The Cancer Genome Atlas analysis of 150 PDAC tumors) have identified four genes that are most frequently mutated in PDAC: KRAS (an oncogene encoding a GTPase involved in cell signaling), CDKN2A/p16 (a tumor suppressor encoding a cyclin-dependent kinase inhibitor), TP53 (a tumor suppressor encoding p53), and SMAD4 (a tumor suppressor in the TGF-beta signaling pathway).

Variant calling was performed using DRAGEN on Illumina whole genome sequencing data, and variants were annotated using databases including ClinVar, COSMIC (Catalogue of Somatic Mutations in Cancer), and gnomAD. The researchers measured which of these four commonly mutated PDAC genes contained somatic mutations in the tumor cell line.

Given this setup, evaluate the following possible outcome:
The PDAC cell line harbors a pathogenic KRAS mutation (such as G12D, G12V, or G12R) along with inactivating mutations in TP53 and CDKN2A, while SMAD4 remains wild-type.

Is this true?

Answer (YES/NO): NO